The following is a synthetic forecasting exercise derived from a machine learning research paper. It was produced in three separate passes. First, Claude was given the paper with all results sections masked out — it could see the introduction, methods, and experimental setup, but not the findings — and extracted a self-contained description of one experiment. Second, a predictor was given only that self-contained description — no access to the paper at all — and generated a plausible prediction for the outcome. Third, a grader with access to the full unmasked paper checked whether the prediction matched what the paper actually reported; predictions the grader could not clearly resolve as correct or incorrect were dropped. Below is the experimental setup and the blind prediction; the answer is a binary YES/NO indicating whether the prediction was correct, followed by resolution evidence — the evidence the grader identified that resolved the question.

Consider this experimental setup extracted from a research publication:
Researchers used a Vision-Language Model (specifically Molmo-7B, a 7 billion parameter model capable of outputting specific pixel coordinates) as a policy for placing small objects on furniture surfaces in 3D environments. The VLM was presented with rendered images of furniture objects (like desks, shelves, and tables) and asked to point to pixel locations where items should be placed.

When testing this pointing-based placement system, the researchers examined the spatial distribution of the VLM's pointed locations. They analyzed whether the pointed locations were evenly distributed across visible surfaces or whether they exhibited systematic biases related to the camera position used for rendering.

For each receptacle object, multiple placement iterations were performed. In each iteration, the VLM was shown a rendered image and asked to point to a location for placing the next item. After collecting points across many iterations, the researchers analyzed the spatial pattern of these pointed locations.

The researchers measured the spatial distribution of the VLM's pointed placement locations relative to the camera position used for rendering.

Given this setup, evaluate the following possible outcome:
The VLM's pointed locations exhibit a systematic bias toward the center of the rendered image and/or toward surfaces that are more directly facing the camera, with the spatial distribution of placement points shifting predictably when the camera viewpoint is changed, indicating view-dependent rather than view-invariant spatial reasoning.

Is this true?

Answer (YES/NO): YES